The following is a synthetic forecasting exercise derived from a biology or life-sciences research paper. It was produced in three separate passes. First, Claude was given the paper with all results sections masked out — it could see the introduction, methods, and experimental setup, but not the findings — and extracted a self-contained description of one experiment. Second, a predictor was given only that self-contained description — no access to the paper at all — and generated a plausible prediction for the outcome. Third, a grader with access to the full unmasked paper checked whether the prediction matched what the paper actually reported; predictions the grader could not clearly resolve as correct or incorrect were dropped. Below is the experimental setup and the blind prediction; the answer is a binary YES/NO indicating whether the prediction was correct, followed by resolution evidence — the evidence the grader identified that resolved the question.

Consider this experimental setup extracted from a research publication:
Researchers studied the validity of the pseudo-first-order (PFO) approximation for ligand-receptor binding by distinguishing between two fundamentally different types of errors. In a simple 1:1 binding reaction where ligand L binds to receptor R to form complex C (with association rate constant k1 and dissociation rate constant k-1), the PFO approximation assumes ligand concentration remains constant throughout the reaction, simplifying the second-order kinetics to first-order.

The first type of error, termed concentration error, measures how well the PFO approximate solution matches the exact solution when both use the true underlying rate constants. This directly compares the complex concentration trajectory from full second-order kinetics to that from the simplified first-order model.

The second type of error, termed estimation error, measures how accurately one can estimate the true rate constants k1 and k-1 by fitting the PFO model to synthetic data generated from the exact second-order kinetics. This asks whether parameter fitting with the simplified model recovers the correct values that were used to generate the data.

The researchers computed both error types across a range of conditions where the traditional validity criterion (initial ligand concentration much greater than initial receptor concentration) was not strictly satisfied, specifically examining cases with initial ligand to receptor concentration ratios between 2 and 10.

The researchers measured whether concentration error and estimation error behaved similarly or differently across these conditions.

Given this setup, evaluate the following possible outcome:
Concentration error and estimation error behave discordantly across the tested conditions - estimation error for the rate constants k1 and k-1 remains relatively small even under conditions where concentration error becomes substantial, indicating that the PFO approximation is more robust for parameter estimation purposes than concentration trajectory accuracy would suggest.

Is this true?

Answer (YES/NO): NO